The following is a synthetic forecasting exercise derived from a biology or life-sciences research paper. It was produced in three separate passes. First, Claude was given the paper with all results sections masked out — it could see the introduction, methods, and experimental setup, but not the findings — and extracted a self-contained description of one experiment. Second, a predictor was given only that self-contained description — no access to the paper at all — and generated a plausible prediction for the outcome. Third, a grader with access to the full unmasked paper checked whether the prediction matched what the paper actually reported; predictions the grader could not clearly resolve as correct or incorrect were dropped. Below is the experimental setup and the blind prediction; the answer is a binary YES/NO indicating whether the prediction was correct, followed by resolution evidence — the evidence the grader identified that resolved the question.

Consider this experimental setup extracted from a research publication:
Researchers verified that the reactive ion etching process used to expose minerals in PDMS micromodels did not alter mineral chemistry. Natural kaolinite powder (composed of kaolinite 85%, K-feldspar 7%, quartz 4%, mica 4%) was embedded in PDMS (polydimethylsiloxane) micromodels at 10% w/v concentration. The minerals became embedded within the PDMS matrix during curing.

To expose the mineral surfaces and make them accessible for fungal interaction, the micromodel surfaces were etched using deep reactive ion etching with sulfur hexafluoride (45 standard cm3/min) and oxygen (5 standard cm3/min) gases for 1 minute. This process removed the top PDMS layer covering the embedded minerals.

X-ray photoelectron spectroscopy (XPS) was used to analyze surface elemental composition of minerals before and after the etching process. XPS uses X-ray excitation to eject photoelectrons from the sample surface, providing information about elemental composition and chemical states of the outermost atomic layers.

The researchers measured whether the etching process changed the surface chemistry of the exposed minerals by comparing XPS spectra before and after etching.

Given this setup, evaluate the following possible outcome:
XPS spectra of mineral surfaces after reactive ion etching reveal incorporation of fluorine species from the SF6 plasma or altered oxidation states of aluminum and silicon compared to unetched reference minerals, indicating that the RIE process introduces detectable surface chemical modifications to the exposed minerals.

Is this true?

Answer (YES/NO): NO